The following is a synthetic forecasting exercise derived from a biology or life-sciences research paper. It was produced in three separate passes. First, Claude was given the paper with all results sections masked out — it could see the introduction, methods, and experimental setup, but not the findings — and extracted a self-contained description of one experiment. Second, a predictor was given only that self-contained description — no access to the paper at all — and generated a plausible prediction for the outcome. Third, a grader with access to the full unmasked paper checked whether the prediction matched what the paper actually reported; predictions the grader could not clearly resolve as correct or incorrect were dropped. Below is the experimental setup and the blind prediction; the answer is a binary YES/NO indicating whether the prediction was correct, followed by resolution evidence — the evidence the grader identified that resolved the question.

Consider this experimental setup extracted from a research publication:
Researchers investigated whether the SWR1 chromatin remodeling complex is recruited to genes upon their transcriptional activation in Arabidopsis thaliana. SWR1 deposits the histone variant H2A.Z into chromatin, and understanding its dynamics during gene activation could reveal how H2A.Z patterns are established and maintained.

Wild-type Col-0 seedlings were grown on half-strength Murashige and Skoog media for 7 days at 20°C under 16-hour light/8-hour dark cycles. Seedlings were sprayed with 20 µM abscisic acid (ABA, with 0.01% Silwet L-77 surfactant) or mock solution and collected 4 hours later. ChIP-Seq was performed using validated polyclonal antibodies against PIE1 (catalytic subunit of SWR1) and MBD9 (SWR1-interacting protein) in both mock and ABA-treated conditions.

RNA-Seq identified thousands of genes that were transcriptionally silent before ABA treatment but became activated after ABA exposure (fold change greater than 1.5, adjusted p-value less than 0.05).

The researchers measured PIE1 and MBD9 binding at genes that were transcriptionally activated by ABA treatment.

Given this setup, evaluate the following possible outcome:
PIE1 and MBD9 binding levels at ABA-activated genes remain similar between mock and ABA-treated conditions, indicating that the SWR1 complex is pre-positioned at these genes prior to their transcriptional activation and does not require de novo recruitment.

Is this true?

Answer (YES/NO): NO